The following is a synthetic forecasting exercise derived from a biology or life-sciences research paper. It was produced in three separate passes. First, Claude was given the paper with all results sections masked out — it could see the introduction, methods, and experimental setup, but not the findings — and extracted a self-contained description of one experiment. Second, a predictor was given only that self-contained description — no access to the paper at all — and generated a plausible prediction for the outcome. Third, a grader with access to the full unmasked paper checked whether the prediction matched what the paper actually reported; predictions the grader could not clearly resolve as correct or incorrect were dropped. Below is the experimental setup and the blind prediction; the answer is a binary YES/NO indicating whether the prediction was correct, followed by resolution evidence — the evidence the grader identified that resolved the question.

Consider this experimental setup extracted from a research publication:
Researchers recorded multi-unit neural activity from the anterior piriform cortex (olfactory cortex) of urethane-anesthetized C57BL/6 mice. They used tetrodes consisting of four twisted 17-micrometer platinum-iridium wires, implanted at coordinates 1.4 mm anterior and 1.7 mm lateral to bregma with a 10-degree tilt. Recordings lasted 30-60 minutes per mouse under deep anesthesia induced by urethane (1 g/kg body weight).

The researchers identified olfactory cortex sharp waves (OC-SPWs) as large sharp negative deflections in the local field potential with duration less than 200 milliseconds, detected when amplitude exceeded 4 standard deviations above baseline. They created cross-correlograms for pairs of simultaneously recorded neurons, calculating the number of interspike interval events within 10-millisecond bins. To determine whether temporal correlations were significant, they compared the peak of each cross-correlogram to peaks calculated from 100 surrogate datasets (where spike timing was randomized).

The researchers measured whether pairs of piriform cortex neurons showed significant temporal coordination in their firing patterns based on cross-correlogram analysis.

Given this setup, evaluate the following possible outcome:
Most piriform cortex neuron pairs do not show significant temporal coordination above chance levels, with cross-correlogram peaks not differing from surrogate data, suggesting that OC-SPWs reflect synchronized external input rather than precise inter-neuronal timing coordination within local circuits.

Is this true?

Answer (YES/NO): NO